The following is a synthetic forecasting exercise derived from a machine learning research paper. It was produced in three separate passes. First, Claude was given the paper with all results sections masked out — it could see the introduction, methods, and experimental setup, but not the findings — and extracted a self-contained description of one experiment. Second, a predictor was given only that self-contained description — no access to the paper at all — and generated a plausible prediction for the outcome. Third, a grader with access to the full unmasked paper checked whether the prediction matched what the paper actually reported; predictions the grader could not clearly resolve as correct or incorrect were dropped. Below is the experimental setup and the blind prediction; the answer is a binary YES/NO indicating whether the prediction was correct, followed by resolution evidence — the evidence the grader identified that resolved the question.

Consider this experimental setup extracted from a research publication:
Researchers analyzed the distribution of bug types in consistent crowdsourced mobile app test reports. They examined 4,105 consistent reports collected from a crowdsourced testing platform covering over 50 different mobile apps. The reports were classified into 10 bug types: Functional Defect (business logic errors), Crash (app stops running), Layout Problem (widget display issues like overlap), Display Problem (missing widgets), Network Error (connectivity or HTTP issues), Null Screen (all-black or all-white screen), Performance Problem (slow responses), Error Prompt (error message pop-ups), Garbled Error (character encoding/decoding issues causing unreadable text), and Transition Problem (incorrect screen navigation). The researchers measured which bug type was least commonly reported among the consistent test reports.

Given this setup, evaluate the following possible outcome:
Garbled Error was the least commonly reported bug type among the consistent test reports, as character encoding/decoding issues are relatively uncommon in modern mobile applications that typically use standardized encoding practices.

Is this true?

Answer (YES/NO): YES